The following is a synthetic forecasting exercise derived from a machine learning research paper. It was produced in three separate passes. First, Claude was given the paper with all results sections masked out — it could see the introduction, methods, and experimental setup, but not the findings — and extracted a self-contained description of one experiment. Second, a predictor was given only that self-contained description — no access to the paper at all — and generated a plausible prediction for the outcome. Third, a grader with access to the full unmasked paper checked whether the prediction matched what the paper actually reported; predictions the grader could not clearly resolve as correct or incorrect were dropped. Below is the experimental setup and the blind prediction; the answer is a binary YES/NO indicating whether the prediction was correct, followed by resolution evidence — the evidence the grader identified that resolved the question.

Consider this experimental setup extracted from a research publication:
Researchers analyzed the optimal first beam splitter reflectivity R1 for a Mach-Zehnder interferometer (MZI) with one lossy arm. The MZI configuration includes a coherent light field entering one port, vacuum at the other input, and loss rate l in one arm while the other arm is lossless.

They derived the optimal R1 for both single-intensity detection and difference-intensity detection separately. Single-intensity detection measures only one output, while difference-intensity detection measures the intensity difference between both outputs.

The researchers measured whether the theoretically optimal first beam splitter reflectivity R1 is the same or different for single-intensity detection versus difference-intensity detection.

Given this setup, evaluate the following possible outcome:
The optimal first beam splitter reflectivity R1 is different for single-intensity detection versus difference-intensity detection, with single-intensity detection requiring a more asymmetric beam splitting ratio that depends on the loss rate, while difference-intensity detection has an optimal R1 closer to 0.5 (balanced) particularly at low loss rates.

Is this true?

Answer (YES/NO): NO